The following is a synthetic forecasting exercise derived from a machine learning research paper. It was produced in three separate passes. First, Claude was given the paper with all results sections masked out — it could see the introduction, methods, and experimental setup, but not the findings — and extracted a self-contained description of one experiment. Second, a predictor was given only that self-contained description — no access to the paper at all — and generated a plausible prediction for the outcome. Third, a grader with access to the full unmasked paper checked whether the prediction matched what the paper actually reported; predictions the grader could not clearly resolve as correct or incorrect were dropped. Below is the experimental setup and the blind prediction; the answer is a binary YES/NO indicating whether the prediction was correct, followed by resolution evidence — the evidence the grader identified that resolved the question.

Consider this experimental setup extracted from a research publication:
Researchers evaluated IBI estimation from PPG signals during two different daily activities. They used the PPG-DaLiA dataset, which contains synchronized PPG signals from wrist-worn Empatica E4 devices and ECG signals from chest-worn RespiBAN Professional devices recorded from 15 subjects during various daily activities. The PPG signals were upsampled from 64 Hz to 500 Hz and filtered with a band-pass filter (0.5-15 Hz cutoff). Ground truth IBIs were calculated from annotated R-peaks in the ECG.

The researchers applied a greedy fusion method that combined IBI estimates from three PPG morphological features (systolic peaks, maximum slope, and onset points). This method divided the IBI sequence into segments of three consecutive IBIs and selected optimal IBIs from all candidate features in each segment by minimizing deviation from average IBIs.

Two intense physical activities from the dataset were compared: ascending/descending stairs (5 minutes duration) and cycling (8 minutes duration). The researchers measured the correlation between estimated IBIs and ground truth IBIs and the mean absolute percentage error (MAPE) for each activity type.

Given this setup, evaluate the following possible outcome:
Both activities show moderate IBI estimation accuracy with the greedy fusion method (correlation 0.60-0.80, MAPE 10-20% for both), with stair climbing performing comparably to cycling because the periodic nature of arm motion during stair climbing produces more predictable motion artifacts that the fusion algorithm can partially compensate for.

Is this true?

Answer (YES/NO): NO